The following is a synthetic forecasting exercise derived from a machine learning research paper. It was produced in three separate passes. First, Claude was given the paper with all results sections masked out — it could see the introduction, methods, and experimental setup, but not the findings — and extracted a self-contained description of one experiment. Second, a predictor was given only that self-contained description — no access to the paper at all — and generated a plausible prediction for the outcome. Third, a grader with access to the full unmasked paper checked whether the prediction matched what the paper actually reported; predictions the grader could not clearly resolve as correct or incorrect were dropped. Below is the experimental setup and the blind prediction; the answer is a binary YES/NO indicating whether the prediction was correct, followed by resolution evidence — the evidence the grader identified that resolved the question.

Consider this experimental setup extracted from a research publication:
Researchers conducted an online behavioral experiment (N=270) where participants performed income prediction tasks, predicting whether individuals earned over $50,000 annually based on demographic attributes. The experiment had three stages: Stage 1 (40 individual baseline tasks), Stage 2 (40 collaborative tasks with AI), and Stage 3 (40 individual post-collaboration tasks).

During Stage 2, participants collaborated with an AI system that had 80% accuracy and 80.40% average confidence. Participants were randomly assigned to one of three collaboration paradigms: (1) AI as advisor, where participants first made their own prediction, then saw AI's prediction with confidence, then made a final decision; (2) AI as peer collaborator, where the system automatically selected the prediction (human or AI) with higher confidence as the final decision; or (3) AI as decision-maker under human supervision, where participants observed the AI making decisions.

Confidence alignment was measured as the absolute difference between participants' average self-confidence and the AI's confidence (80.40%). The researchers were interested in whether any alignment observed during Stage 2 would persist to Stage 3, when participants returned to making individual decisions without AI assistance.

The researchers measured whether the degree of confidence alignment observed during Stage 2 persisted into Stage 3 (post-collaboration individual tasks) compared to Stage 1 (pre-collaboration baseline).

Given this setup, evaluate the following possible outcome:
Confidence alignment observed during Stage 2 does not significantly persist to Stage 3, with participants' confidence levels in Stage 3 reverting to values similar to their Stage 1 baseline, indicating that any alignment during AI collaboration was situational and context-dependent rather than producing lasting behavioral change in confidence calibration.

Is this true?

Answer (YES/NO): NO